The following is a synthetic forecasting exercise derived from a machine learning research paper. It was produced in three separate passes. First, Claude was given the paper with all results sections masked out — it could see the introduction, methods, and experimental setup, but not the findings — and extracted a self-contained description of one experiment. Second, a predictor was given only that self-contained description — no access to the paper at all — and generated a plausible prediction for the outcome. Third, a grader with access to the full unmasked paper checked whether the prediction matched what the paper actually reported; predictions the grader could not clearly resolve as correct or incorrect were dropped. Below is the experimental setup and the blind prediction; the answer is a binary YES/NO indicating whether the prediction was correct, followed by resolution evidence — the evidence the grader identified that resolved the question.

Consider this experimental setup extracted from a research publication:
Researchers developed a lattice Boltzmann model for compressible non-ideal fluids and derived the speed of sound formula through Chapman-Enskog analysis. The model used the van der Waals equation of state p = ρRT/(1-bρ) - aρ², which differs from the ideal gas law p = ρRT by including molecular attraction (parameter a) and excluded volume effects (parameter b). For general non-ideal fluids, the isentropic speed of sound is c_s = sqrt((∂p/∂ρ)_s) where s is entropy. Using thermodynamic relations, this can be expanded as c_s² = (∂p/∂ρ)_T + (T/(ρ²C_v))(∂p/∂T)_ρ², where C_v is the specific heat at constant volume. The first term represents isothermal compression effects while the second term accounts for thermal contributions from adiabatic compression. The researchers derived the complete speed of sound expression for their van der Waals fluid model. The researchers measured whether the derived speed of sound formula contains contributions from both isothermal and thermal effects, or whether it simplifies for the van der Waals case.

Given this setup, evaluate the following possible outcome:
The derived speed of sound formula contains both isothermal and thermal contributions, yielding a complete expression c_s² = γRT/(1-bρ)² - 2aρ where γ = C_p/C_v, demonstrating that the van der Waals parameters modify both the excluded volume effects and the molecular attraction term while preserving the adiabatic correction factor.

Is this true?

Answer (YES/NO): NO